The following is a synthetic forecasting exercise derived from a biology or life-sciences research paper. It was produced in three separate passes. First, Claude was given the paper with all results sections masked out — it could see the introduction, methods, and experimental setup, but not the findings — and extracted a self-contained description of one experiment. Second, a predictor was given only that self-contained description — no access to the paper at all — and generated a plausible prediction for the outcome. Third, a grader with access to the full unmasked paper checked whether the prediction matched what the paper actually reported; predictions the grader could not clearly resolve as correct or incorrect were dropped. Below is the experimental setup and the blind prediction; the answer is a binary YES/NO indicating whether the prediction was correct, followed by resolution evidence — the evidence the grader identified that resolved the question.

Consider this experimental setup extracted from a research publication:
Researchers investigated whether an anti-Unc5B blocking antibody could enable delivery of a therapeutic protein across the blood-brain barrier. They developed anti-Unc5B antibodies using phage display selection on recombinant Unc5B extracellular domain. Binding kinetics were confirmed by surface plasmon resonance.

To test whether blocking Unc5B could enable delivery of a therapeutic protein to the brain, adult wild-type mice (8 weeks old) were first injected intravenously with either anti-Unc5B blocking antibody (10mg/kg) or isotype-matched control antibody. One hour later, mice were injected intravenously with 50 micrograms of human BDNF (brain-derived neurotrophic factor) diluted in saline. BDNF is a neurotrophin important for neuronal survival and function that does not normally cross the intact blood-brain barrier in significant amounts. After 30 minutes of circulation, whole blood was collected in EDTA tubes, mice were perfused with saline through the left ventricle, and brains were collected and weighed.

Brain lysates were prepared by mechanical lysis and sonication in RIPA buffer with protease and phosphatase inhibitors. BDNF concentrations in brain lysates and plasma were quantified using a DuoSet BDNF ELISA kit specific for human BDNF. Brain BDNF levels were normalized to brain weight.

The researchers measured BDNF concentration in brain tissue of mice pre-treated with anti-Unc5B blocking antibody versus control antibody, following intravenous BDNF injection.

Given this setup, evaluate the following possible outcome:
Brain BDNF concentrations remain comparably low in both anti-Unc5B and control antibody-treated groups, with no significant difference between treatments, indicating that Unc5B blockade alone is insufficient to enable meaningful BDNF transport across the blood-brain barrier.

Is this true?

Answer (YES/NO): NO